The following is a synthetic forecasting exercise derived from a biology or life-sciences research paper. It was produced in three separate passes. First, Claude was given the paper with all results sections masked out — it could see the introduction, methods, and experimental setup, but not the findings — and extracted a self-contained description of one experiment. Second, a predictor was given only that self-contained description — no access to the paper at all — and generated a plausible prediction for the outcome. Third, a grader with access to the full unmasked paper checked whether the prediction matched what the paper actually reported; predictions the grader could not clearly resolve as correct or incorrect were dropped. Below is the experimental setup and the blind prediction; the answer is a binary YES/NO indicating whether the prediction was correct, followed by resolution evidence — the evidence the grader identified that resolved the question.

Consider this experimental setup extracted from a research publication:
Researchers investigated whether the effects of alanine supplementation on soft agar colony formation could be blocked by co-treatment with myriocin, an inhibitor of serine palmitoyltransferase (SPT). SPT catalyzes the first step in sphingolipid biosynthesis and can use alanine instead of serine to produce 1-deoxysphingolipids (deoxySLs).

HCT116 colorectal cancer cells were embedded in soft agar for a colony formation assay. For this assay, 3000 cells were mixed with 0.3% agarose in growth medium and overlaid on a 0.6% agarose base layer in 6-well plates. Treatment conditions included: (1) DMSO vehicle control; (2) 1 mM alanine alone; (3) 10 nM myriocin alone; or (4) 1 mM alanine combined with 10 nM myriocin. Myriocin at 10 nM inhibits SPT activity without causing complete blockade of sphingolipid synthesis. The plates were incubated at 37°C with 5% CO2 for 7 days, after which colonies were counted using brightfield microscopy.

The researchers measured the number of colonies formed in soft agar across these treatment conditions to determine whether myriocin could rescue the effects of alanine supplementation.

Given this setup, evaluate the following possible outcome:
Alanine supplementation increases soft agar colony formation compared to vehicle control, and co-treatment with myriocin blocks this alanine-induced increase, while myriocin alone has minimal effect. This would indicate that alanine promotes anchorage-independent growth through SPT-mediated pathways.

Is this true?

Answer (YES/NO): NO